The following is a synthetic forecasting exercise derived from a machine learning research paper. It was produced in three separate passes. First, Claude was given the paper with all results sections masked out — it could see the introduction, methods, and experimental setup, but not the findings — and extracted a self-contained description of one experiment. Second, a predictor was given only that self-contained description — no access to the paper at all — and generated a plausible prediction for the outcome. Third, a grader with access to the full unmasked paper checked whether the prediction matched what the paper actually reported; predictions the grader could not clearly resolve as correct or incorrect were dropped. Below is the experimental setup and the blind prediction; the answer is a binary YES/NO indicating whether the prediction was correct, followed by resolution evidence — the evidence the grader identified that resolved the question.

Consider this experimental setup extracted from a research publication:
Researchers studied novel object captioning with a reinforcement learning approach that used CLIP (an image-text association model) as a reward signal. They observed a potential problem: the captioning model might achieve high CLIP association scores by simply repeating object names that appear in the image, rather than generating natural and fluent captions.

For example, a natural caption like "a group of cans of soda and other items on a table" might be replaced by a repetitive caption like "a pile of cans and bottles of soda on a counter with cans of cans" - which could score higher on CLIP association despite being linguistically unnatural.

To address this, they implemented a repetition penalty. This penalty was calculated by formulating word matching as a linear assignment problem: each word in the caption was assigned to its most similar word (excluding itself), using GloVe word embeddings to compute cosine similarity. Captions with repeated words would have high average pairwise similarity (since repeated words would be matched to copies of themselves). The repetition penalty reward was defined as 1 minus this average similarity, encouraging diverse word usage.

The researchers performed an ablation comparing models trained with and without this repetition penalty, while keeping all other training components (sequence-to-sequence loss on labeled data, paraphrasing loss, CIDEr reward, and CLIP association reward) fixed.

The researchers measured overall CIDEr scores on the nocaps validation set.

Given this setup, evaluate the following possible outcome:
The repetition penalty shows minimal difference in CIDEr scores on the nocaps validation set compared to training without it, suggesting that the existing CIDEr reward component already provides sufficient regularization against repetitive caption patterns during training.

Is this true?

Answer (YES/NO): NO